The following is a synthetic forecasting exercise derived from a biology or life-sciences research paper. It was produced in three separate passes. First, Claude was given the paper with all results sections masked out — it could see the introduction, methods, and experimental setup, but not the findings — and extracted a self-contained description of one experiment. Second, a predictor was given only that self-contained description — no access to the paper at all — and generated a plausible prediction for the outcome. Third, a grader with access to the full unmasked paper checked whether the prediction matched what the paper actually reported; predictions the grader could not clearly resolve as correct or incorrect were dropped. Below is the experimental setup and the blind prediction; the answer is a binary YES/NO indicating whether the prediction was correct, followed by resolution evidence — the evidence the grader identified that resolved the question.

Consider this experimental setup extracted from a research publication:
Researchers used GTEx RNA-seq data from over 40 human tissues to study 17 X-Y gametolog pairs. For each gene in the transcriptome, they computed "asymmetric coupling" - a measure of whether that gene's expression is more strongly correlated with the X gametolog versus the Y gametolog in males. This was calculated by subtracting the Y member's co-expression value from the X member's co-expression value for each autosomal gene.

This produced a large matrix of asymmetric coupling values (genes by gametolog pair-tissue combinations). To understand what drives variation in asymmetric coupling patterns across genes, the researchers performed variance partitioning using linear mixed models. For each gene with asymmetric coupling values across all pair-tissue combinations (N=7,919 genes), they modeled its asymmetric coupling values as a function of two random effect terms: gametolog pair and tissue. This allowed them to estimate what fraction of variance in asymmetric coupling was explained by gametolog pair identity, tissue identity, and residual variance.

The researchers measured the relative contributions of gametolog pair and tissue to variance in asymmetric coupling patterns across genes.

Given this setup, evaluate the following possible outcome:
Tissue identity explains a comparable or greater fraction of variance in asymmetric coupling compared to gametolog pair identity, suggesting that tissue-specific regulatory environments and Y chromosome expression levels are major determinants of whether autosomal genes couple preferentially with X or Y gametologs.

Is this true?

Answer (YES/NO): NO